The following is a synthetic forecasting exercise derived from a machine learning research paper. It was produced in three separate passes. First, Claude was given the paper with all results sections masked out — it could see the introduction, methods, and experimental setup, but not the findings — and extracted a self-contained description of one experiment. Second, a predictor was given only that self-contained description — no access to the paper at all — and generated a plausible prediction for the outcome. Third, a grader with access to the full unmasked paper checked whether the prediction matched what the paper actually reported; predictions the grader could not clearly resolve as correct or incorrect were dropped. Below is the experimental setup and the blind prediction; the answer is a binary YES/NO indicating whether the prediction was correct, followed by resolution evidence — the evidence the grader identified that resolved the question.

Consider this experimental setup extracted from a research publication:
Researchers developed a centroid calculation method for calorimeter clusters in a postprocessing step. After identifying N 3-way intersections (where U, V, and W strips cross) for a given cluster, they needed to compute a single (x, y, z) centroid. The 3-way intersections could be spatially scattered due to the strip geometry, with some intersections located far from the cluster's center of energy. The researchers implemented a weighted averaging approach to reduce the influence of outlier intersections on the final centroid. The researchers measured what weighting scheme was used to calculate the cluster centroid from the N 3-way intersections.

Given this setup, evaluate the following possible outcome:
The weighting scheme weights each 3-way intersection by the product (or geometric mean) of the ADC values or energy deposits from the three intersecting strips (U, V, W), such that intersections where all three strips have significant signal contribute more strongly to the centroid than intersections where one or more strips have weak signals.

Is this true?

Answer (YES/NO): NO